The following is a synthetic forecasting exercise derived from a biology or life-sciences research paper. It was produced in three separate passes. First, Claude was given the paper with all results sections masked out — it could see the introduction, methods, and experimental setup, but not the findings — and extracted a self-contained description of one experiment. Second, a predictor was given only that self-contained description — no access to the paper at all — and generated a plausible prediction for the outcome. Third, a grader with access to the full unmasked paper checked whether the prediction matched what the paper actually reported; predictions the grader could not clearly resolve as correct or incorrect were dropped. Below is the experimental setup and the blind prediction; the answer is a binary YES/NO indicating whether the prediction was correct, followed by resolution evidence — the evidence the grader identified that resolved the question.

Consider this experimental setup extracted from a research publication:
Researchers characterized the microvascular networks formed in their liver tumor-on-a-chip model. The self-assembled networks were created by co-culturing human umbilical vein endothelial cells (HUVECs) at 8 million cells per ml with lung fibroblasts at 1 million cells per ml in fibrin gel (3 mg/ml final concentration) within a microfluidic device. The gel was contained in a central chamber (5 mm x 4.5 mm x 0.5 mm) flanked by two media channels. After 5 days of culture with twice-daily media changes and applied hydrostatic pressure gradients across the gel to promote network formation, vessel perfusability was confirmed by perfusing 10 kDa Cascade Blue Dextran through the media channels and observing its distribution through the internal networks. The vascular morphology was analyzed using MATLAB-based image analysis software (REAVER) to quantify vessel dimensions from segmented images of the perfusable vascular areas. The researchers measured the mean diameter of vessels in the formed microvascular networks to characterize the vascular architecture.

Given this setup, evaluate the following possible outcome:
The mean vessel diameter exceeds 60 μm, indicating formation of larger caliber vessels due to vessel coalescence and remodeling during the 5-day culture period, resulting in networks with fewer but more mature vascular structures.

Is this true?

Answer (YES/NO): NO